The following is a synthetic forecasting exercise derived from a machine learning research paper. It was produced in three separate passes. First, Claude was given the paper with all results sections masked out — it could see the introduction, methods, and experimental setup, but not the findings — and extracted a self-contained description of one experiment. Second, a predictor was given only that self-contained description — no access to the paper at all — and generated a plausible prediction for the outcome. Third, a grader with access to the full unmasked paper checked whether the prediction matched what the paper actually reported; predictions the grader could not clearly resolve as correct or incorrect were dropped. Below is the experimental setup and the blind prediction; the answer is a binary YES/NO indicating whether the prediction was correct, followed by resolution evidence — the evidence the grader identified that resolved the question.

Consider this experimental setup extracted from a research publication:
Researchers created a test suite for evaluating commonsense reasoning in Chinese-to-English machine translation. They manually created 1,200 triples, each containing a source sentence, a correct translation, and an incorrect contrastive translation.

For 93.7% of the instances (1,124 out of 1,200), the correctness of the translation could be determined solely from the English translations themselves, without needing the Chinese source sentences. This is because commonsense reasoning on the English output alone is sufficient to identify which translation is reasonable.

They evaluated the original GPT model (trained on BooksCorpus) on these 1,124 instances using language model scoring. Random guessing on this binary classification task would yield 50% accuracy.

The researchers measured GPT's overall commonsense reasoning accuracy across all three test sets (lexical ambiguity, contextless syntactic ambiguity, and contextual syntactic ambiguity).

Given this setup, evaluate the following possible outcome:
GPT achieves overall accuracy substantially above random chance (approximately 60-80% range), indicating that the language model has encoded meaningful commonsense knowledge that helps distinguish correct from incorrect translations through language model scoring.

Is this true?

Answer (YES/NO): YES